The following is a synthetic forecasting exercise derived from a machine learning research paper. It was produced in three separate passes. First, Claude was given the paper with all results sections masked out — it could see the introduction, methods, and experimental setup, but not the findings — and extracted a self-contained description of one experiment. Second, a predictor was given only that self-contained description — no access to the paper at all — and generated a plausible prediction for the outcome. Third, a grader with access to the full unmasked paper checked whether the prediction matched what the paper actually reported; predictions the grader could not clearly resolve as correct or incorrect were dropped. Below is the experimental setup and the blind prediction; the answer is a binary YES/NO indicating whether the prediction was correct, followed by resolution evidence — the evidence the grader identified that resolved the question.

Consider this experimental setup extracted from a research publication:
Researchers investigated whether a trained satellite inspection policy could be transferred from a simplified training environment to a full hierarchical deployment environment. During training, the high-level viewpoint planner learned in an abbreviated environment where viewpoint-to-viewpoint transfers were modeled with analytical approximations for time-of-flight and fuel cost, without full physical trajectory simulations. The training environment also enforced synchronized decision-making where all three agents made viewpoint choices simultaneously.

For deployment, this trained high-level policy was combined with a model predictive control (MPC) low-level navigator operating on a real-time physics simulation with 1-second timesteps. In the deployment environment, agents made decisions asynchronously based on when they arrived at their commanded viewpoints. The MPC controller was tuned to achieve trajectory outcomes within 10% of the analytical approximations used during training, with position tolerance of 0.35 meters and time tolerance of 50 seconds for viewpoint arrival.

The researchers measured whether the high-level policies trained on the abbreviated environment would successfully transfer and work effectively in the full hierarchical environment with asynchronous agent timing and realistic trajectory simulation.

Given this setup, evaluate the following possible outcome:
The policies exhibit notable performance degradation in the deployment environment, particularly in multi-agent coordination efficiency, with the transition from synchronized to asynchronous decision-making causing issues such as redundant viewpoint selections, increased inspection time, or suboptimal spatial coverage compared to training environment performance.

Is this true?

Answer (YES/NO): NO